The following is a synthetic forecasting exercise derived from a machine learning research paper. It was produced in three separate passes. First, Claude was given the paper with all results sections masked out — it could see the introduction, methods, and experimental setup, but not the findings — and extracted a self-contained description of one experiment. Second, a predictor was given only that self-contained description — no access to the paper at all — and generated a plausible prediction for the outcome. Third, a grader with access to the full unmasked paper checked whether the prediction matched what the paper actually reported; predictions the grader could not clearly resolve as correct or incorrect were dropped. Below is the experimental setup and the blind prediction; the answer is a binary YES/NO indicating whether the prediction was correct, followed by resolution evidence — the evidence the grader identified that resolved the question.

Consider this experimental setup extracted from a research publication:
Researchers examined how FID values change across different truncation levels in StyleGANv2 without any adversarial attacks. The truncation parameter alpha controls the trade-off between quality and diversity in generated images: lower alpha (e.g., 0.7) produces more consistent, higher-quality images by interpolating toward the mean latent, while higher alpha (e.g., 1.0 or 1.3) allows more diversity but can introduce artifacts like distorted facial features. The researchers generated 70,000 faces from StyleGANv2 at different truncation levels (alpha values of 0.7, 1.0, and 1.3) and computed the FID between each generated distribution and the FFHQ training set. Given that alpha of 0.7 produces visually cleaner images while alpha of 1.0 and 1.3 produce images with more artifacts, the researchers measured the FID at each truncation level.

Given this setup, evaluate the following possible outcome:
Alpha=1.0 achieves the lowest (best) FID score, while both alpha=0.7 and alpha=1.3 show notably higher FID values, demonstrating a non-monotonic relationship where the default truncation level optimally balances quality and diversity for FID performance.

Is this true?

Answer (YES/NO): YES